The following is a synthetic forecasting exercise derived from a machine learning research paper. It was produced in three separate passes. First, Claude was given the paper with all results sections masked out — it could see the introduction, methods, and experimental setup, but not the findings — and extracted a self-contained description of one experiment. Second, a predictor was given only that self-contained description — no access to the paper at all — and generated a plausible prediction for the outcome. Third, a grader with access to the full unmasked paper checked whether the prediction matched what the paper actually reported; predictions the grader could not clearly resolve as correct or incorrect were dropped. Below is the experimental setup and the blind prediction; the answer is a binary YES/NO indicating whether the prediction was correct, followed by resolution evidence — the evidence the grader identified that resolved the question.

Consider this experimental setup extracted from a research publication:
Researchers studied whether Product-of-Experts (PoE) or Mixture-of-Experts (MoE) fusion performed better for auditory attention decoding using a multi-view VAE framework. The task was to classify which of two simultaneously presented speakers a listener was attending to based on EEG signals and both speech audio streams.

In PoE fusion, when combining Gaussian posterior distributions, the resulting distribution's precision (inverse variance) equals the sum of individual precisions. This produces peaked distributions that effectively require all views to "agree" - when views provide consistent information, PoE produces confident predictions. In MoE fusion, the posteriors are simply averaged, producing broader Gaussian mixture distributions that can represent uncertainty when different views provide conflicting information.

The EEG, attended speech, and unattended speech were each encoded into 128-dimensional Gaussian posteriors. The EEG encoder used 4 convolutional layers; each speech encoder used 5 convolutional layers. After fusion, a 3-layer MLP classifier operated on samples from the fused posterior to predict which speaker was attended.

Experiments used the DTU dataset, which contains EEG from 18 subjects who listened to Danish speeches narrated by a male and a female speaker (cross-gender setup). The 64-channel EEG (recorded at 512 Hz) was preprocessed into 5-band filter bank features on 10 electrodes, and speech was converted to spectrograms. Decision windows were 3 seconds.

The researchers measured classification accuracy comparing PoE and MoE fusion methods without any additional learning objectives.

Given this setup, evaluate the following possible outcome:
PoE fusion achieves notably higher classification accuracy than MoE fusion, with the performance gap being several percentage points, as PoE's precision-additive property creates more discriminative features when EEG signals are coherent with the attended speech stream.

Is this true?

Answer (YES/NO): NO